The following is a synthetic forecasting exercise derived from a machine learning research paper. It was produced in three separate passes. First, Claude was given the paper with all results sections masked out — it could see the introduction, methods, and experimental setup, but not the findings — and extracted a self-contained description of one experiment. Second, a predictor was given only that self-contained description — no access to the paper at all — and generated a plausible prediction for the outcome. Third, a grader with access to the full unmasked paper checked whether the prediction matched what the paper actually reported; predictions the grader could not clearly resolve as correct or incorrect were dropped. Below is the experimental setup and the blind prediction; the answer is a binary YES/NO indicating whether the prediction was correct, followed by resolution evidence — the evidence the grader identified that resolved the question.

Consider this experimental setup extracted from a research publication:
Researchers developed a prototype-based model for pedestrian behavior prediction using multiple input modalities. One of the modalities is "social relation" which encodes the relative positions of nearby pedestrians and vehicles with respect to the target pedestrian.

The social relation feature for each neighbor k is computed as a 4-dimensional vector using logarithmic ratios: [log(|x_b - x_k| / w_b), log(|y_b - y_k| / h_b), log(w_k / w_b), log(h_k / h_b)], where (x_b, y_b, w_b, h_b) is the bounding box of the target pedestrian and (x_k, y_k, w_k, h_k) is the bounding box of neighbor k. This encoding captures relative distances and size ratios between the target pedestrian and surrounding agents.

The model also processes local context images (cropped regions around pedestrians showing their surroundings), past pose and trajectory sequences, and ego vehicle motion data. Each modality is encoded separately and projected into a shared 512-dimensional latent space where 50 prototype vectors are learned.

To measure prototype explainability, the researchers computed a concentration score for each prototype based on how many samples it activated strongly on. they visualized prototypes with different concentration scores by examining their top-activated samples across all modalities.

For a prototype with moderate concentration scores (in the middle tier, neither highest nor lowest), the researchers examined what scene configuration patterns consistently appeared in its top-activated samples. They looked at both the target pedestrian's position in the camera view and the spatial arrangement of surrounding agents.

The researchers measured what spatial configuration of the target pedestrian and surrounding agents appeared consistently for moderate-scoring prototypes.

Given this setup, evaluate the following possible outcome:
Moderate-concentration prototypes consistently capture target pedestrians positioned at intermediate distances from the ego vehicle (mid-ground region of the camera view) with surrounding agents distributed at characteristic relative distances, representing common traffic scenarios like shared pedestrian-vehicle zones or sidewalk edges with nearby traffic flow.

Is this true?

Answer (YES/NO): NO